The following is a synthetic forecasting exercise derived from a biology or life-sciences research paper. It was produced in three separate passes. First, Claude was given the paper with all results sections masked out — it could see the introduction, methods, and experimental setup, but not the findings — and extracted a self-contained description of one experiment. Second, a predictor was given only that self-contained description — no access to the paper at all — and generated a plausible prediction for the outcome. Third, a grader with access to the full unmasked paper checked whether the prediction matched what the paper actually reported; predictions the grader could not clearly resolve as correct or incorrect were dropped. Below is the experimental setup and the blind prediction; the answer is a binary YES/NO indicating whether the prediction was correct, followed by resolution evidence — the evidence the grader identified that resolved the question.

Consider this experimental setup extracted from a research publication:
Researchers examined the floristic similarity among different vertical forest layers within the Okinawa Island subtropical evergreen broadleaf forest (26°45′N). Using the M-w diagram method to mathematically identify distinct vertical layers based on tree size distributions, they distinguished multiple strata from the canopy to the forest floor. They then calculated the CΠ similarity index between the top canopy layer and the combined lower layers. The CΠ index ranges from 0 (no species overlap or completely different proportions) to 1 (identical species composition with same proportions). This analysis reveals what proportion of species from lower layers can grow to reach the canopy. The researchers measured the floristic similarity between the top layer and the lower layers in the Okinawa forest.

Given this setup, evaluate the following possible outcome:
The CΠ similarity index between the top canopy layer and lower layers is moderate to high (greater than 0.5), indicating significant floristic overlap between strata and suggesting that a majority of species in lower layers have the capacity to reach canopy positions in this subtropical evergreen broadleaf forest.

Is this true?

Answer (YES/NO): NO